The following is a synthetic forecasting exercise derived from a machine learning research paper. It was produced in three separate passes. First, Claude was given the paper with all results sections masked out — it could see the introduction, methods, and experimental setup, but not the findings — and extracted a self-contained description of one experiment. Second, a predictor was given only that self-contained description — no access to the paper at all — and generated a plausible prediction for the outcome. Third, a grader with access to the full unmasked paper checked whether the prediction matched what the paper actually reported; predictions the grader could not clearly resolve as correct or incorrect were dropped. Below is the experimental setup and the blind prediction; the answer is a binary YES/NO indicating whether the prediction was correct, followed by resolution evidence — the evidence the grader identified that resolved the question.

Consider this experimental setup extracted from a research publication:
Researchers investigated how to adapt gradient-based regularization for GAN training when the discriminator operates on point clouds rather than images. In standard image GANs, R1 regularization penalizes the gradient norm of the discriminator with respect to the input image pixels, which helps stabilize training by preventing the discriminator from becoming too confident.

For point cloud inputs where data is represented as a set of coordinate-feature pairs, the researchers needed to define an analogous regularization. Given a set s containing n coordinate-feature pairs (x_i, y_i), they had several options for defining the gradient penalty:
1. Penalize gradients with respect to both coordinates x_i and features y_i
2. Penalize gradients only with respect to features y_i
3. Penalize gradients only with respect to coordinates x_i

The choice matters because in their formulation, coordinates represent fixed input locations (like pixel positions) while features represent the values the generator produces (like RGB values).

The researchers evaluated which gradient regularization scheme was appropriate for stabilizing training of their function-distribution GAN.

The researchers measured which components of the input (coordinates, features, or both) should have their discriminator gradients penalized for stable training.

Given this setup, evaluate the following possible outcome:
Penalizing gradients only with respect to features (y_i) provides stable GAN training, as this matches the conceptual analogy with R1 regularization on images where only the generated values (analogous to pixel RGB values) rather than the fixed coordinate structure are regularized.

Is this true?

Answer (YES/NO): YES